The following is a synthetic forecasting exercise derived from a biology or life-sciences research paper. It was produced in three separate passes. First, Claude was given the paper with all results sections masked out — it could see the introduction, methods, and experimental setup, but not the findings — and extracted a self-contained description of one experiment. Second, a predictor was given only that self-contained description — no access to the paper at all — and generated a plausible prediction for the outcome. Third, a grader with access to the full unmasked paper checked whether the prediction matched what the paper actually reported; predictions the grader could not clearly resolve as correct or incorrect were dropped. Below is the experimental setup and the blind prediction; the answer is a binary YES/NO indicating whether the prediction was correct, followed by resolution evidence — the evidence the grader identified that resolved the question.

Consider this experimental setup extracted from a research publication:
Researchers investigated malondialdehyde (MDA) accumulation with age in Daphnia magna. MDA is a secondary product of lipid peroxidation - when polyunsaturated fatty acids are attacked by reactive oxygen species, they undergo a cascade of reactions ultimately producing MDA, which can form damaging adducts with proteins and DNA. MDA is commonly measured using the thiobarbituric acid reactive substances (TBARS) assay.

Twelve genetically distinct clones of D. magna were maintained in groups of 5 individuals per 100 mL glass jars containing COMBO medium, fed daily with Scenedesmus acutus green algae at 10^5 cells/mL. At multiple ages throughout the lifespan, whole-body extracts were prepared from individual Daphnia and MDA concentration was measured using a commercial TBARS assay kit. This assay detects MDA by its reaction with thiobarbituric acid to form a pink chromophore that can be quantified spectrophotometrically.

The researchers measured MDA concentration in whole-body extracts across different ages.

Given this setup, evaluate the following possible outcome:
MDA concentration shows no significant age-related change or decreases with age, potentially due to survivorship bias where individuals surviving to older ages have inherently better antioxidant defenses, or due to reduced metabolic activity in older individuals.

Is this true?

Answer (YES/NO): NO